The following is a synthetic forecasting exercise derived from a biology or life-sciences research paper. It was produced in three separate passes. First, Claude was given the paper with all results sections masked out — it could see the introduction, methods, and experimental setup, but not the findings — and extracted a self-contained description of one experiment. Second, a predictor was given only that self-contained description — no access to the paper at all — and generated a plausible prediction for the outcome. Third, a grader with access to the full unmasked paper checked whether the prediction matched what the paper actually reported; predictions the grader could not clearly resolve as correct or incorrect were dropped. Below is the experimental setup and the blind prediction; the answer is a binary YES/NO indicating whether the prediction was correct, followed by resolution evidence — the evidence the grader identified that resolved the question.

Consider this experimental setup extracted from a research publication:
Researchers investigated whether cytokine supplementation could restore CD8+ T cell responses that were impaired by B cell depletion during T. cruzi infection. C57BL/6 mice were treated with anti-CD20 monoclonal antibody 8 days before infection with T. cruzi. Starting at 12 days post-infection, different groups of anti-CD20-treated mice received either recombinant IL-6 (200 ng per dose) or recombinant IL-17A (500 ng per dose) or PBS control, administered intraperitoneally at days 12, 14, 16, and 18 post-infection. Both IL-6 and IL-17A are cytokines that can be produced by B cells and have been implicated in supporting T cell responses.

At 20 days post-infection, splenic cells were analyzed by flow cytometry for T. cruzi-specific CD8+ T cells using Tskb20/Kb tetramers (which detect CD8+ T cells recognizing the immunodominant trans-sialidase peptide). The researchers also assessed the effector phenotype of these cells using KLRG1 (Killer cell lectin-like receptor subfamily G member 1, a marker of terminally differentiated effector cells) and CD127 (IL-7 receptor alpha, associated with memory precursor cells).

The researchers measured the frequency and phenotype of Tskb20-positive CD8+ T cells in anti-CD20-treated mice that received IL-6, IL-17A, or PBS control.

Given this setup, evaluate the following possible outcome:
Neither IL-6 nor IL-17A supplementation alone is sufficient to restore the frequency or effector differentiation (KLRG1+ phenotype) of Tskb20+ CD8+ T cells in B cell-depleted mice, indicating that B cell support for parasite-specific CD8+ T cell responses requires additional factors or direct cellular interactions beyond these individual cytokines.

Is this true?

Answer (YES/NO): NO